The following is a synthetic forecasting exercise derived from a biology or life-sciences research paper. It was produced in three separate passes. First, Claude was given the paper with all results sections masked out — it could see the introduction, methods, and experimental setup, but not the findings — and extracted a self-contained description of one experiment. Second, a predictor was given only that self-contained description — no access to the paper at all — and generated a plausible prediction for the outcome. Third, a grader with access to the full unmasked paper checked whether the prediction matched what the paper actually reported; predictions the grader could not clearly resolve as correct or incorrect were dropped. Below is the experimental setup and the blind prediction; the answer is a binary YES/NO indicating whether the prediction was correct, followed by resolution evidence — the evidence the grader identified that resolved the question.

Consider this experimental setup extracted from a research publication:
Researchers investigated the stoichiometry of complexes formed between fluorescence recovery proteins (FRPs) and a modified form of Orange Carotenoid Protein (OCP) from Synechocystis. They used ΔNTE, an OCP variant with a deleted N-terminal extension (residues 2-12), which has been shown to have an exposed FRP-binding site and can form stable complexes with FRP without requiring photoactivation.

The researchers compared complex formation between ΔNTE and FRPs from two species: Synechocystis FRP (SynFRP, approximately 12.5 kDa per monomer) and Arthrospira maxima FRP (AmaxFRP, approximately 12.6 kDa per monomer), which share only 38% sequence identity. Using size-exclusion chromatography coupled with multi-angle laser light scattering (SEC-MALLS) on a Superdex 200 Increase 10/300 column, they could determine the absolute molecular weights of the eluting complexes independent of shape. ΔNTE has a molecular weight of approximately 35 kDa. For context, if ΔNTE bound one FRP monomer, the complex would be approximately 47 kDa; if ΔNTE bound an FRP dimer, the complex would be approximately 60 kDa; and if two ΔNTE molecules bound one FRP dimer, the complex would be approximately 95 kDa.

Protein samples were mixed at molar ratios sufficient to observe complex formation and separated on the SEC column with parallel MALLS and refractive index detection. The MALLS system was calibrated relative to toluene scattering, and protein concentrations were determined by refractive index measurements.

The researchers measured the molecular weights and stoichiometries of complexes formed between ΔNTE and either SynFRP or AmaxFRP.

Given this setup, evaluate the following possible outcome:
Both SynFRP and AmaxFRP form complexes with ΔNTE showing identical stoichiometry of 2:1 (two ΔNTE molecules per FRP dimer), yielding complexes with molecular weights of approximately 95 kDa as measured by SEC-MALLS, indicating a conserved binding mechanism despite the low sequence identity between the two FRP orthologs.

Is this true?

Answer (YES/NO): NO